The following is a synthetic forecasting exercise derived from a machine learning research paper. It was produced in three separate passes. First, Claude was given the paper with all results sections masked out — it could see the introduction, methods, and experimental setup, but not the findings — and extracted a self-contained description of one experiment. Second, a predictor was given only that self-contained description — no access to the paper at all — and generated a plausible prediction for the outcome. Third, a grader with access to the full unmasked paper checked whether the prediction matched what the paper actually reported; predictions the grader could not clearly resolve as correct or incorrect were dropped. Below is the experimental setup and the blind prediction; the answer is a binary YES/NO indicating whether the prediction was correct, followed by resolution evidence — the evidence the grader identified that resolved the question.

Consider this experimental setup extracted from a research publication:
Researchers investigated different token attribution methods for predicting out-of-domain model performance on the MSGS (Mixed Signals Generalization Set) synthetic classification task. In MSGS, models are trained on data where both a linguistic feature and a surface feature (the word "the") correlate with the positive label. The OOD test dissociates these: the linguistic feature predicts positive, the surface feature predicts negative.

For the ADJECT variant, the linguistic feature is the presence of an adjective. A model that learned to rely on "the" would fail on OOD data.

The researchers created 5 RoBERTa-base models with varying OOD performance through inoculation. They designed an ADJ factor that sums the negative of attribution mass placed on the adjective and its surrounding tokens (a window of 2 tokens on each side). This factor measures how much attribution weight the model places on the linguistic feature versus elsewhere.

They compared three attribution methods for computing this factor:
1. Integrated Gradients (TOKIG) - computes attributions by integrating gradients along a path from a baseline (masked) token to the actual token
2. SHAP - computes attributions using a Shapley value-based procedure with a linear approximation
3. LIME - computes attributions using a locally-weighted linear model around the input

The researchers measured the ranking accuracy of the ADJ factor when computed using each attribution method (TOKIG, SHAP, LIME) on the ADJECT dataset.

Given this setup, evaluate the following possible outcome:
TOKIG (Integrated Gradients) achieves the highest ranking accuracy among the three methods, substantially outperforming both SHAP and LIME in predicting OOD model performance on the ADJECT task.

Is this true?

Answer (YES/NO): NO